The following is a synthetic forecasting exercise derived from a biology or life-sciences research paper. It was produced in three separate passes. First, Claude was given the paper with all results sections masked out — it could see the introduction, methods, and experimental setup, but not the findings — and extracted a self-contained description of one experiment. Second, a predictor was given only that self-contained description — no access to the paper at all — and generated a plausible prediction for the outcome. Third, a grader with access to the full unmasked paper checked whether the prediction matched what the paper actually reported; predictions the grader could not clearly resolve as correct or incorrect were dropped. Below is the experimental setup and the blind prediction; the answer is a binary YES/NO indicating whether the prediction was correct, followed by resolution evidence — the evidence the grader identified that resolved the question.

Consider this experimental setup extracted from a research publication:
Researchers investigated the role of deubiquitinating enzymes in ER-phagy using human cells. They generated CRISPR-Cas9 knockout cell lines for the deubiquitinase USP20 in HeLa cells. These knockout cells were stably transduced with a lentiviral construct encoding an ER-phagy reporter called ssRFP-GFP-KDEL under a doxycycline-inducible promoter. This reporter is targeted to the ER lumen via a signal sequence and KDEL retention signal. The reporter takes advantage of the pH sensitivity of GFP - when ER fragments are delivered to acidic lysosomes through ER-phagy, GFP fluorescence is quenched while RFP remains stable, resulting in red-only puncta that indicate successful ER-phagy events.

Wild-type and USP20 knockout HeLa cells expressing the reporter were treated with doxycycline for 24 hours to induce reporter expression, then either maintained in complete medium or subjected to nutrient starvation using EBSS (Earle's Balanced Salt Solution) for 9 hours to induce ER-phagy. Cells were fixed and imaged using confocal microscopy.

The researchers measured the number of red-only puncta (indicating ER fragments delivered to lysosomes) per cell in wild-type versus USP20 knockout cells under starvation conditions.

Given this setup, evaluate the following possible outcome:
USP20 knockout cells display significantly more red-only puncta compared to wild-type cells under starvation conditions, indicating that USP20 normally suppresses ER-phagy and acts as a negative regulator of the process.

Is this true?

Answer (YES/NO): NO